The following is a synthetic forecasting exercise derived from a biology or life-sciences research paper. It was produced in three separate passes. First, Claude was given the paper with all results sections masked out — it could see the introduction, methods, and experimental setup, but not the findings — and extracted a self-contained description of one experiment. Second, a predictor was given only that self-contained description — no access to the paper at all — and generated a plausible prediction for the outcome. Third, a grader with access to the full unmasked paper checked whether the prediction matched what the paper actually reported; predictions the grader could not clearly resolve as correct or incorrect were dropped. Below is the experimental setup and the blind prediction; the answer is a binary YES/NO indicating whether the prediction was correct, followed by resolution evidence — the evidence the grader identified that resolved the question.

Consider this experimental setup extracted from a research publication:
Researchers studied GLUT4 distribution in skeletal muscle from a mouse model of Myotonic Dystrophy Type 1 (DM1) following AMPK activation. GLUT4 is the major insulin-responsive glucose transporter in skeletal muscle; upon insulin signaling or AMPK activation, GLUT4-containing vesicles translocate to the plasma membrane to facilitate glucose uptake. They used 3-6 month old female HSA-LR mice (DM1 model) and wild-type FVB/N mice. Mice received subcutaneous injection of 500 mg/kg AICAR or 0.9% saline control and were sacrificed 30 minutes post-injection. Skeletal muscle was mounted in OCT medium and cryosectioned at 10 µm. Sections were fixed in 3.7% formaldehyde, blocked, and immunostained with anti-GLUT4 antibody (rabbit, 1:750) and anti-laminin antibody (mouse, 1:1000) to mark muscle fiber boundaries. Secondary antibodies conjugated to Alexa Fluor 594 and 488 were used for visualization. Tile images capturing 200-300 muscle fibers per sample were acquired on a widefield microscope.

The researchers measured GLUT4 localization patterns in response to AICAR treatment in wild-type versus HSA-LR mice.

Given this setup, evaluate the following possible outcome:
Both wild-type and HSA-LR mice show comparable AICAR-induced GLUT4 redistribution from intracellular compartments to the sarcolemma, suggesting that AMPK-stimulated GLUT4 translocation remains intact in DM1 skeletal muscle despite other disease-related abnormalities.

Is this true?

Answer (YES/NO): NO